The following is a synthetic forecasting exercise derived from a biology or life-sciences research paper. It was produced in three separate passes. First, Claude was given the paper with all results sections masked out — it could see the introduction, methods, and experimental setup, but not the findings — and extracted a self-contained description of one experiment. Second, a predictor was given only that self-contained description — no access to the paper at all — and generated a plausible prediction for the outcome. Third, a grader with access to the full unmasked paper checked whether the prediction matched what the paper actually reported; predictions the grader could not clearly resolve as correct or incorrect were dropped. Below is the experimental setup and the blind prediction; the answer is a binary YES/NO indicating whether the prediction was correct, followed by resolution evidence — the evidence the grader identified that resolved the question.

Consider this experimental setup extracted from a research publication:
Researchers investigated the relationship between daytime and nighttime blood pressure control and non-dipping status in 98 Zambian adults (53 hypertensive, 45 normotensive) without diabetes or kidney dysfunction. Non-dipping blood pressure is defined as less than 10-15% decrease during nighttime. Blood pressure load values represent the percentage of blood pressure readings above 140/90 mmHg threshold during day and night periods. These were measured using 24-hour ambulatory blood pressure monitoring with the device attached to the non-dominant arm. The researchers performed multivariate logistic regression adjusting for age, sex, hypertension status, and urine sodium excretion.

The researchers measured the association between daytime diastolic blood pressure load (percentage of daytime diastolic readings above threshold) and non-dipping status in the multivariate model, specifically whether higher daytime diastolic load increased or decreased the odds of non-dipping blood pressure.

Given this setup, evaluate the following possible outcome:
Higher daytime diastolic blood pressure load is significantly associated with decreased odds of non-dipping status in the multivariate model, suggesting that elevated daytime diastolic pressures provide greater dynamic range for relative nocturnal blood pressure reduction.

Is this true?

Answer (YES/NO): YES